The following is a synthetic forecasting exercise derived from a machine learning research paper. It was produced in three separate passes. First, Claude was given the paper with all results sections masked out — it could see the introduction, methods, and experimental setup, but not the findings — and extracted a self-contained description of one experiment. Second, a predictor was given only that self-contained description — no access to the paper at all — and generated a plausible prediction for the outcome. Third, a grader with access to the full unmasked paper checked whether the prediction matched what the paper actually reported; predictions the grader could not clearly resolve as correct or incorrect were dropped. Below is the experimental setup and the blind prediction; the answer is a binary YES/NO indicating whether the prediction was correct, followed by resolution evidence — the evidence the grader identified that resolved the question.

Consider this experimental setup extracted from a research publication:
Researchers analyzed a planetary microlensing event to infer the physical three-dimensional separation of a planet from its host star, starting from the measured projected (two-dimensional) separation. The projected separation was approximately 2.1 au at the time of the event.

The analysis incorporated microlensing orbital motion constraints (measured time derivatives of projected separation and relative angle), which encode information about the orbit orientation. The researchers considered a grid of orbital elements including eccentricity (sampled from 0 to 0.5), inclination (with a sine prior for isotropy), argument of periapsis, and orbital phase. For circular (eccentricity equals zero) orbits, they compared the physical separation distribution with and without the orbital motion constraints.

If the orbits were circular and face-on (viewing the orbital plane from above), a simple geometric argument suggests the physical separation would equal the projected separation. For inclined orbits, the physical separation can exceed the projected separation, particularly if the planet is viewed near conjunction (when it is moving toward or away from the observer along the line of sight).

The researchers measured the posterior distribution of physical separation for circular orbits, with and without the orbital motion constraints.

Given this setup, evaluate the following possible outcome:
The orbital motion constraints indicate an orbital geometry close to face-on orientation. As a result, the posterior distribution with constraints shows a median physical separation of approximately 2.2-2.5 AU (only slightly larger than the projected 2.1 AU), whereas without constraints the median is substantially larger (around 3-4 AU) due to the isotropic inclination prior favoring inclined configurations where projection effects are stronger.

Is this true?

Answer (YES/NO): NO